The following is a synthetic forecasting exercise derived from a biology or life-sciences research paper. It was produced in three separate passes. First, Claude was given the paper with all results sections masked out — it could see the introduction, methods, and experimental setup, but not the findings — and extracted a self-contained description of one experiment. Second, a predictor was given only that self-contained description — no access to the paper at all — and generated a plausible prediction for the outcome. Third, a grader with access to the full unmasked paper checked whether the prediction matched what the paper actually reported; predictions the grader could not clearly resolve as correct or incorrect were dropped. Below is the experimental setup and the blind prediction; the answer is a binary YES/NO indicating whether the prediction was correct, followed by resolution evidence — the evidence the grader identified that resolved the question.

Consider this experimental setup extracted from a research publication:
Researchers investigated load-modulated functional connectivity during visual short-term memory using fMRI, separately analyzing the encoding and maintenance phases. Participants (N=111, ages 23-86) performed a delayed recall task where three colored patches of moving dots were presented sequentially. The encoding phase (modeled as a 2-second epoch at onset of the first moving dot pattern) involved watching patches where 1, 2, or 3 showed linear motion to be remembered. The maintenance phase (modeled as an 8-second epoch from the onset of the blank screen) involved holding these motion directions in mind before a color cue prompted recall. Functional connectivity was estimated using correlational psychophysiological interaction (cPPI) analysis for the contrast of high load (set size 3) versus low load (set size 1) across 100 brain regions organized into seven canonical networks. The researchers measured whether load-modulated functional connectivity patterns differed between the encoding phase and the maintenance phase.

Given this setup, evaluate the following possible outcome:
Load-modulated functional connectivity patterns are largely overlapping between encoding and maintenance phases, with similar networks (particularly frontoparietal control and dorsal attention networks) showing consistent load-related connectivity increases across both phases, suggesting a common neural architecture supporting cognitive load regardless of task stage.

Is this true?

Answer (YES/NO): NO